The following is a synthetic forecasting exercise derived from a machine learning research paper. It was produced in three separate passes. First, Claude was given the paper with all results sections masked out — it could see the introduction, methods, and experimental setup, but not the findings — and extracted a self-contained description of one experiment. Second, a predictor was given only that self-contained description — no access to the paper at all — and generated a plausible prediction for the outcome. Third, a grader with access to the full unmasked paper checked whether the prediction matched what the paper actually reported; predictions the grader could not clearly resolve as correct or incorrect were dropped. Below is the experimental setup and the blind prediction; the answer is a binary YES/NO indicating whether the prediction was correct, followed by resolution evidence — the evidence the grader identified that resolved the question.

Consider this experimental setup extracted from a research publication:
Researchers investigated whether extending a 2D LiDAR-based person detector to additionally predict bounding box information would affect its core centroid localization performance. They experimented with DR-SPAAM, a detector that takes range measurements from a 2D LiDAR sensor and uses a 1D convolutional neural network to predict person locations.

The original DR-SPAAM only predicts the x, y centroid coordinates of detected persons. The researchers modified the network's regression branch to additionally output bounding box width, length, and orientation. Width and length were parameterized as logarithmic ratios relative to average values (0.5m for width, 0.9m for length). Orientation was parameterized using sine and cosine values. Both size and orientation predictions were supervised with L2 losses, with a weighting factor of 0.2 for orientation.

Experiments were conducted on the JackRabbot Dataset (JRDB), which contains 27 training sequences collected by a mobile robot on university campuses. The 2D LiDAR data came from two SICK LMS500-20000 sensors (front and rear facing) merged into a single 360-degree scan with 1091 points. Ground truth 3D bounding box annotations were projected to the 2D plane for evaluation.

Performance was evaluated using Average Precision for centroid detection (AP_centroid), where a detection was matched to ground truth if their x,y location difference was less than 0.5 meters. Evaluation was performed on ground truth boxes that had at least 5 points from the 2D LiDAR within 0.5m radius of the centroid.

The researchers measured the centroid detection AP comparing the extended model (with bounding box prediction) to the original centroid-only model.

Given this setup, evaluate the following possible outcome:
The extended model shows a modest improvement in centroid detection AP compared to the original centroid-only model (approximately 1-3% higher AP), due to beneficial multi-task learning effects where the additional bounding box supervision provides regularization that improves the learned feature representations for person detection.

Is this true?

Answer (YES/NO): NO